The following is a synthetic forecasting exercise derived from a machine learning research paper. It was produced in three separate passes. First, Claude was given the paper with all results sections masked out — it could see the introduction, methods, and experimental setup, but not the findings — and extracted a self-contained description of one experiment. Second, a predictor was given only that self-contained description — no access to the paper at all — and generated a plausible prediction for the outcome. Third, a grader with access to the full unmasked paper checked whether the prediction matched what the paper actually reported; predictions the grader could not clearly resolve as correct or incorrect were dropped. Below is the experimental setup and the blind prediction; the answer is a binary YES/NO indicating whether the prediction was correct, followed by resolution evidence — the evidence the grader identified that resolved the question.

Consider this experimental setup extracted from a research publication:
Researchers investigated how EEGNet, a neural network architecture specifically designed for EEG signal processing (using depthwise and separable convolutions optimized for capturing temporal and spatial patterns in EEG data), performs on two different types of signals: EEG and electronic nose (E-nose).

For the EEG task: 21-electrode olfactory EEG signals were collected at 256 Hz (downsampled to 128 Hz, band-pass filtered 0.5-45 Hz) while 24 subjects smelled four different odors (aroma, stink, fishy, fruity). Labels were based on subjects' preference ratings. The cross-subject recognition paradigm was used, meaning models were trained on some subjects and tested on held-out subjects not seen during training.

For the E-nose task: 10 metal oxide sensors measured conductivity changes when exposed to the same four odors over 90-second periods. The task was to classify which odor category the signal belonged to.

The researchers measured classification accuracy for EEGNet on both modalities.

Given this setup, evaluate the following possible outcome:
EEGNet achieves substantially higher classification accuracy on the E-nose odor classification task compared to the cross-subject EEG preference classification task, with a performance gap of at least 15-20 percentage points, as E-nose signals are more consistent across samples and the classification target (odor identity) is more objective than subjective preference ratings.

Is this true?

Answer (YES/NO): YES